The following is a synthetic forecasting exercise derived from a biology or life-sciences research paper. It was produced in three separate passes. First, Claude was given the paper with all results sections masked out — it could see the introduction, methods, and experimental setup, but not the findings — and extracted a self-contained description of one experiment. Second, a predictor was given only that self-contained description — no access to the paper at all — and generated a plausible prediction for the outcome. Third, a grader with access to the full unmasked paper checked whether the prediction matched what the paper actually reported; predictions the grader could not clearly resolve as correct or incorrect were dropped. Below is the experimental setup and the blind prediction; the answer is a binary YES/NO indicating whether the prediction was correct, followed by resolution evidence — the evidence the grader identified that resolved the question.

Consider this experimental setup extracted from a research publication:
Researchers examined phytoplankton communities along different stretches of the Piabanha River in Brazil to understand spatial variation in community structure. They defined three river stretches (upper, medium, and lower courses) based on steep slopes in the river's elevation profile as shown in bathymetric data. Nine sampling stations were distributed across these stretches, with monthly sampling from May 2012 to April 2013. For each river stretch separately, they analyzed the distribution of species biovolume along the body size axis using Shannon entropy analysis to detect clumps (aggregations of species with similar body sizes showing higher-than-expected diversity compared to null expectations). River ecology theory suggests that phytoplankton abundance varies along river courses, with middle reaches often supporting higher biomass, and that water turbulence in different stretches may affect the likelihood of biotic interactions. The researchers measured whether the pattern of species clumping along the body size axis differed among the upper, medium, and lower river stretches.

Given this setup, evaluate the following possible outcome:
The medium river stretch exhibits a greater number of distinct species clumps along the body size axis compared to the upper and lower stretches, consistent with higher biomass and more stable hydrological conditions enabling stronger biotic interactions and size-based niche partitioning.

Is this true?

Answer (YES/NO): YES